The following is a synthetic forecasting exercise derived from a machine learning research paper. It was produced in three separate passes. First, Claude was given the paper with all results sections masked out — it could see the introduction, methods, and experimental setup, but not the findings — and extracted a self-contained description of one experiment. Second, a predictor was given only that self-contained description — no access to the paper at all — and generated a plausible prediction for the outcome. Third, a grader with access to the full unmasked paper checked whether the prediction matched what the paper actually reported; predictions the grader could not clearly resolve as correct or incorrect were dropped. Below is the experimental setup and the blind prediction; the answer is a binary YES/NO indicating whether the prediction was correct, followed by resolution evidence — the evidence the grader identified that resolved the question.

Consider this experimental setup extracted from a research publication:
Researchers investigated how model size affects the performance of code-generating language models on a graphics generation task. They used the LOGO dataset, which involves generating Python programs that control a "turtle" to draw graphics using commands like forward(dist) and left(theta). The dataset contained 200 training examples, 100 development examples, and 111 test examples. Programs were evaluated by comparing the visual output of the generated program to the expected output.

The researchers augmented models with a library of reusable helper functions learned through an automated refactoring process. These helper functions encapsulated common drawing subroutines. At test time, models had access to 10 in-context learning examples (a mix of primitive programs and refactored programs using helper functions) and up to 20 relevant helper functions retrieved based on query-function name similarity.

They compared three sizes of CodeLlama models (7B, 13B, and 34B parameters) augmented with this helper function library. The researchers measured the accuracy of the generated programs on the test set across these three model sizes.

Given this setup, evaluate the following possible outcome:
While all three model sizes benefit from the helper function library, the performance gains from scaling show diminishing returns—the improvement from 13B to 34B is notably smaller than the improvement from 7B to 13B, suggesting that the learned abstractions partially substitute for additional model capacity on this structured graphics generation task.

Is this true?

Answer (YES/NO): NO